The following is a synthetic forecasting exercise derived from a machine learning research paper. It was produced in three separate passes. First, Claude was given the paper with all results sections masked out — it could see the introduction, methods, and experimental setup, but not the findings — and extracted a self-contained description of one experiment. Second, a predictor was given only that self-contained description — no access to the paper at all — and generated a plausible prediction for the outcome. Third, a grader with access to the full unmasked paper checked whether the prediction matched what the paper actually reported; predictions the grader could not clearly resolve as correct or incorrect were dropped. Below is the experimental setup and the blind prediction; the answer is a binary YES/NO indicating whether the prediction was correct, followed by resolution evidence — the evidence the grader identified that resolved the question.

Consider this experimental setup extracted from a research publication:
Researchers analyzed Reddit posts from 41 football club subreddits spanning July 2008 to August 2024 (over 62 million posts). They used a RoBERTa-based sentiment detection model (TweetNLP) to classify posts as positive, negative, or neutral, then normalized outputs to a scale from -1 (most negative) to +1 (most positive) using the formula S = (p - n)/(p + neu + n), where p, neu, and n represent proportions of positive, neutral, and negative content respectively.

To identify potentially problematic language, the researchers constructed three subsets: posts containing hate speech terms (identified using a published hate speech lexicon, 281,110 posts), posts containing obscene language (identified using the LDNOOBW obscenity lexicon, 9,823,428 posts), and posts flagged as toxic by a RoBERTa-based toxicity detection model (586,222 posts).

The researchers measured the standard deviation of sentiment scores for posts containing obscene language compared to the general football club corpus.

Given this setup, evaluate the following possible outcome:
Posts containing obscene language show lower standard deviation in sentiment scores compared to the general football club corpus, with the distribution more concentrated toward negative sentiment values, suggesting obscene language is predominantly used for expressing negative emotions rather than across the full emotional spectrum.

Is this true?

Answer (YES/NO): NO